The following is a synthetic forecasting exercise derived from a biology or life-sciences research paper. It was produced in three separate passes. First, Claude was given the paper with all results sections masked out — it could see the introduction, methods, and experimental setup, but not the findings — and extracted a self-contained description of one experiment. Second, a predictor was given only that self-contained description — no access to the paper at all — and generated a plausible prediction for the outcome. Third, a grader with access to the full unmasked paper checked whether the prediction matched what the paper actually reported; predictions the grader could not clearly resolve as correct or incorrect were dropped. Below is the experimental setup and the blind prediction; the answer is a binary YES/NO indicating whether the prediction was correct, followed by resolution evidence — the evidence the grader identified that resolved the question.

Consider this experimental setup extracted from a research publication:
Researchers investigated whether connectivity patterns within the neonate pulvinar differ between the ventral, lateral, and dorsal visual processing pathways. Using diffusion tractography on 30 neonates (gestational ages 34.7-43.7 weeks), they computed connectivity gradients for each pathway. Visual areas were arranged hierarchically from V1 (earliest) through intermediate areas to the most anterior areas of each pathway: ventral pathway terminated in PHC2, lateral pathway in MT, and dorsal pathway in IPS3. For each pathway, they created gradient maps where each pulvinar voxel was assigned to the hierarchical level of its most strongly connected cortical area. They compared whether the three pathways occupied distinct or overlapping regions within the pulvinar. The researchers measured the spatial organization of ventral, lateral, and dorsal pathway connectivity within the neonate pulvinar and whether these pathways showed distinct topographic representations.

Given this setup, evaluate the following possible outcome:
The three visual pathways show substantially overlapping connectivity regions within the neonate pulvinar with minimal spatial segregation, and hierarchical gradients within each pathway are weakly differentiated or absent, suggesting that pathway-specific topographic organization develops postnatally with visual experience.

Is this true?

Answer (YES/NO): NO